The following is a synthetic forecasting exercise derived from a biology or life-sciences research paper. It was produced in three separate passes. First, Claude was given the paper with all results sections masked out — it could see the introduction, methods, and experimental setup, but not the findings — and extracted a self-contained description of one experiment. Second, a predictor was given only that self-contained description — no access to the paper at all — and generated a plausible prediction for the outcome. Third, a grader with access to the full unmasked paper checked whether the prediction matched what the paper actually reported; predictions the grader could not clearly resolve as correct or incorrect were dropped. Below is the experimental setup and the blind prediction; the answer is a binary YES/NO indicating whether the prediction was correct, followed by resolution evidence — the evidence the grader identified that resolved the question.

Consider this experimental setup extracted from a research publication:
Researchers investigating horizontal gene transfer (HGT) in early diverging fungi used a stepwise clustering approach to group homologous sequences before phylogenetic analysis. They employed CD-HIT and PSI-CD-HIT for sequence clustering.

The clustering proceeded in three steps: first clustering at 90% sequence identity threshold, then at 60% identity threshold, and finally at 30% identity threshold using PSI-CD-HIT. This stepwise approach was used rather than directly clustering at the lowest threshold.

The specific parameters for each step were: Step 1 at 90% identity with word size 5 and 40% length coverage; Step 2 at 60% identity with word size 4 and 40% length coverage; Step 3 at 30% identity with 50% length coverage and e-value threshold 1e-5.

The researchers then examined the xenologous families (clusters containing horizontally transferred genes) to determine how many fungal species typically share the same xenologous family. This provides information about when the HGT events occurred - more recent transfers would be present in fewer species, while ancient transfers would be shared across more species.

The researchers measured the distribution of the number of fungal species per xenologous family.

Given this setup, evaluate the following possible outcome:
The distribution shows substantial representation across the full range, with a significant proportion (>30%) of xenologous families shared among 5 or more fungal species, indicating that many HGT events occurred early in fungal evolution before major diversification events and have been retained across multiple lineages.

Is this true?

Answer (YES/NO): NO